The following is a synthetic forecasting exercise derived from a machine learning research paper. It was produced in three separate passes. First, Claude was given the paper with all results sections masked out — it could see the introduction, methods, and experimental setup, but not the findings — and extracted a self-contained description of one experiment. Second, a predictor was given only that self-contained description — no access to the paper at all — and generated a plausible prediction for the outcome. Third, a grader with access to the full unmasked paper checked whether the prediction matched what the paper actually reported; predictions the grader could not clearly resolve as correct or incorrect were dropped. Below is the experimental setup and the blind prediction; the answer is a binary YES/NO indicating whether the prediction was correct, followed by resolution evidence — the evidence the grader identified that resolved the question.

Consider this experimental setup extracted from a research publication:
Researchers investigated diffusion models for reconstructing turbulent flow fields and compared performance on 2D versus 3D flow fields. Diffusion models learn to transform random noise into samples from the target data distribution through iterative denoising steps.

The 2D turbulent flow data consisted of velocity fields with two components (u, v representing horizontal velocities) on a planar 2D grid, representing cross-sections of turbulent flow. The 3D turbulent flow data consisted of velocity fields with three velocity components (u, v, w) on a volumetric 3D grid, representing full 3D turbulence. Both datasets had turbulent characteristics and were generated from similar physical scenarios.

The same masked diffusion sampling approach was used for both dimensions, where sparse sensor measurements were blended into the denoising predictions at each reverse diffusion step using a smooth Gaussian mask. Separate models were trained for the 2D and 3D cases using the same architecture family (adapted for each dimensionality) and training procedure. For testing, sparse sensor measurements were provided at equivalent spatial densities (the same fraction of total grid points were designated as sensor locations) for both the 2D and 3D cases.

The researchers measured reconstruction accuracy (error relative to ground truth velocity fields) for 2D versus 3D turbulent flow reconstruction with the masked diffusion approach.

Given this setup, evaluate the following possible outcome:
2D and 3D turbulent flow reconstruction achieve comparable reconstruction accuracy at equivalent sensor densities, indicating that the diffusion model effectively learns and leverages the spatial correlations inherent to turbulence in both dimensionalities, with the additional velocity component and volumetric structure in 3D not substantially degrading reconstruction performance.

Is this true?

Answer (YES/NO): YES